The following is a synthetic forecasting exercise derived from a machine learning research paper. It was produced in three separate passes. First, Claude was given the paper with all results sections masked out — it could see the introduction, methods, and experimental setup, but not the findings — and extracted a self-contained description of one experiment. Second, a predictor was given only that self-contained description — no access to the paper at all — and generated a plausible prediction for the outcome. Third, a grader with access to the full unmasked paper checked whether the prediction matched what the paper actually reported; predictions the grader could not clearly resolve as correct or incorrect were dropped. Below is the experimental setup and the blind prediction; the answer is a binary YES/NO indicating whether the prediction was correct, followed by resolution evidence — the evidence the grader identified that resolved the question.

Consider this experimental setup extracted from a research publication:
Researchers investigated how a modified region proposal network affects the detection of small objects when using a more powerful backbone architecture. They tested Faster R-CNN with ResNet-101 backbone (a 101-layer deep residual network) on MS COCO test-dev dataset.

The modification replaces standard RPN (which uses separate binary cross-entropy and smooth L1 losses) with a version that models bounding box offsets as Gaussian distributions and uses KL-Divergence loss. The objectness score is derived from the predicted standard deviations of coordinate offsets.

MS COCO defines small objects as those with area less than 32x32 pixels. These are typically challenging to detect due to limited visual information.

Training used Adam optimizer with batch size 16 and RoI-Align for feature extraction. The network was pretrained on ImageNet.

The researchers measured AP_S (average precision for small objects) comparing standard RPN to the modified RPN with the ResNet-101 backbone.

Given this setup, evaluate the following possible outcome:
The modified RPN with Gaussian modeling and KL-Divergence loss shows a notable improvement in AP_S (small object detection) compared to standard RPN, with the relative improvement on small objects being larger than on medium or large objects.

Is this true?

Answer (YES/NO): NO